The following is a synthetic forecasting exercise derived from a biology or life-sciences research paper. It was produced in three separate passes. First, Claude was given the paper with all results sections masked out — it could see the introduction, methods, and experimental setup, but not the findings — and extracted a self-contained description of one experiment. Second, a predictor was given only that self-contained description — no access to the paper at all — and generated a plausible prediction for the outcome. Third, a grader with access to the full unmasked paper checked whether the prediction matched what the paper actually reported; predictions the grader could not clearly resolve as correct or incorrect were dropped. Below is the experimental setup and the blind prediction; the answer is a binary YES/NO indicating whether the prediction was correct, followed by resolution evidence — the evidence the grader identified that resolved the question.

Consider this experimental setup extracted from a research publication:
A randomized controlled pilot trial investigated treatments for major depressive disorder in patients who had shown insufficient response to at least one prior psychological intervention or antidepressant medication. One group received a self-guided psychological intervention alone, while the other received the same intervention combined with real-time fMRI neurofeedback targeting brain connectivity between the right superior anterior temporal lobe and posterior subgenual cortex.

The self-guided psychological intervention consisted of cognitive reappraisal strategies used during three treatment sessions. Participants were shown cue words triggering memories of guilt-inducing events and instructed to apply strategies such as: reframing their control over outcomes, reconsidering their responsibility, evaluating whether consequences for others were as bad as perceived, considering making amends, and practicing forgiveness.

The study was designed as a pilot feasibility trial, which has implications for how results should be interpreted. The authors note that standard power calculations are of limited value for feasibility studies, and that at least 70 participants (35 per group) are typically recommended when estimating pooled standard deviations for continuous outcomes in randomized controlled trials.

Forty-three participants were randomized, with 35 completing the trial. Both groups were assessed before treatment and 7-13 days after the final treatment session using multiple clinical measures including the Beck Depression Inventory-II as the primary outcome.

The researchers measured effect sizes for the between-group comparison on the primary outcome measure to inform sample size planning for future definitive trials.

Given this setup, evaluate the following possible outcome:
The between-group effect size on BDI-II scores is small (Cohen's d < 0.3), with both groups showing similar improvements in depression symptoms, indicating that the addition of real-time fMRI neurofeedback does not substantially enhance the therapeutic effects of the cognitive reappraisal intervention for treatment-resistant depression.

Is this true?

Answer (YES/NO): YES